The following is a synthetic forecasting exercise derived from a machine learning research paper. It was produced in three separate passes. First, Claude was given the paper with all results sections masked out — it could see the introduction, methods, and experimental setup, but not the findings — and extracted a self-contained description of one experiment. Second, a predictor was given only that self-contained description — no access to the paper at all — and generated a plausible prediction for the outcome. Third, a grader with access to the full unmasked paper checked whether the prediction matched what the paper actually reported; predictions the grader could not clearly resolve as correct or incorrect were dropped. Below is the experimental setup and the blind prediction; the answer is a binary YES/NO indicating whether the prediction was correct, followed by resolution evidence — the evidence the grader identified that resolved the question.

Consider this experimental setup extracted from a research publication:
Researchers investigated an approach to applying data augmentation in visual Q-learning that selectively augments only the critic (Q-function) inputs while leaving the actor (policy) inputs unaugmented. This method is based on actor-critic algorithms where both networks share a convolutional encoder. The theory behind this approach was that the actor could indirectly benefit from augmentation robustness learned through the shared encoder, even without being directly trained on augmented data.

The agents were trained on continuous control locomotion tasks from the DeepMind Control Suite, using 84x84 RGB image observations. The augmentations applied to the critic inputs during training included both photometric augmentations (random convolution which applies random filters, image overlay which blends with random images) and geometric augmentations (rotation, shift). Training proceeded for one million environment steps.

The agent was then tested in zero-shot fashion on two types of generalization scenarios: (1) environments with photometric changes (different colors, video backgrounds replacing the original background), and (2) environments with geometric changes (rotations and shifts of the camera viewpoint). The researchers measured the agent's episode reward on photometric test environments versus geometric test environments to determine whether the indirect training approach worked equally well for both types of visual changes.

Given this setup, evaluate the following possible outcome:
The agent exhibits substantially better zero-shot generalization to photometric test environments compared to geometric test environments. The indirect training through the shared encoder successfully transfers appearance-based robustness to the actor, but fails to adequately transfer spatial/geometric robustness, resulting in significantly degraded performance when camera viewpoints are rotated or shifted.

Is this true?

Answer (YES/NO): YES